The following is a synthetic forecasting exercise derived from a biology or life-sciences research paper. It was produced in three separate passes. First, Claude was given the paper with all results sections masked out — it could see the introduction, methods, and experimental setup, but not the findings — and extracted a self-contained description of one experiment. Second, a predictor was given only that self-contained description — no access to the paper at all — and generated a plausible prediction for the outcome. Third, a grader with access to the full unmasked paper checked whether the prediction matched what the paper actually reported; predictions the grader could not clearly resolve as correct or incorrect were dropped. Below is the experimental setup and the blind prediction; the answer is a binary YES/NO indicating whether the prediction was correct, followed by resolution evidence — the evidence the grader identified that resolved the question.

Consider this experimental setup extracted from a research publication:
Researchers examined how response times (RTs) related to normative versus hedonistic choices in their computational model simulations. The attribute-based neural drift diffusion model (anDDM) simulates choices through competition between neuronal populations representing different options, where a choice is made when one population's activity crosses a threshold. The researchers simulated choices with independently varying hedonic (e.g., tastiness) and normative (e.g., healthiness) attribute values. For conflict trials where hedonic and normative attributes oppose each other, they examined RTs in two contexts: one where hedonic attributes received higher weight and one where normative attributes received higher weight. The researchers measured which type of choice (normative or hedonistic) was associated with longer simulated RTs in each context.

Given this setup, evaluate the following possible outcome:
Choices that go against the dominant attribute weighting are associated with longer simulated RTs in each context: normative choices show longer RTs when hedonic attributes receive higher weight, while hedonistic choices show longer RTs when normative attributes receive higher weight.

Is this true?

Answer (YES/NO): YES